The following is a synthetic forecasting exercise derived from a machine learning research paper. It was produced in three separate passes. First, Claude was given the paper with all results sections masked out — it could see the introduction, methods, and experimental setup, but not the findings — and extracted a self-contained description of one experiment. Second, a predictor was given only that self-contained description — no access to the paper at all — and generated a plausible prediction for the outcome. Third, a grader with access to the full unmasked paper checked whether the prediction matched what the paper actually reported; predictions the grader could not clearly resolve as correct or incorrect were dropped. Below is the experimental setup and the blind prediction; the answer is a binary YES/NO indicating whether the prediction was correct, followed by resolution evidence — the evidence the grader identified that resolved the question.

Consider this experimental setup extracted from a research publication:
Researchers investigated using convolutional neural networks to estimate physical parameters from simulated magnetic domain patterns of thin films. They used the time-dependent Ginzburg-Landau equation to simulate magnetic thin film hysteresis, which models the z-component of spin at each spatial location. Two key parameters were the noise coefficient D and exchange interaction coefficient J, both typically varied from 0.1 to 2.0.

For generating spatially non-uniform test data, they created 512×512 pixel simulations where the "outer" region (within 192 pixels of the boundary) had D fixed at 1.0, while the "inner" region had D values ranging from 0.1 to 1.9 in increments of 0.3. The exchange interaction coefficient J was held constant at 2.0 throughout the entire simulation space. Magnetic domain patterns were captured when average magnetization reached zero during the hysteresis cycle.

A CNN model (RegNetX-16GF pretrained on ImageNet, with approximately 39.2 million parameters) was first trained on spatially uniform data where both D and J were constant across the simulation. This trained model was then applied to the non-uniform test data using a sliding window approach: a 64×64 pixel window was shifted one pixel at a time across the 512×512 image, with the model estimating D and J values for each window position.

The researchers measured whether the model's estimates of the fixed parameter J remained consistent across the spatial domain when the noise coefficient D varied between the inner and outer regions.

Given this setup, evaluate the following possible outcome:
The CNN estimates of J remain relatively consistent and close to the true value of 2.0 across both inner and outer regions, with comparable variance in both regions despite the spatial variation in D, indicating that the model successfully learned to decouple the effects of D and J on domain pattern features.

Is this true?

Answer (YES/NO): NO